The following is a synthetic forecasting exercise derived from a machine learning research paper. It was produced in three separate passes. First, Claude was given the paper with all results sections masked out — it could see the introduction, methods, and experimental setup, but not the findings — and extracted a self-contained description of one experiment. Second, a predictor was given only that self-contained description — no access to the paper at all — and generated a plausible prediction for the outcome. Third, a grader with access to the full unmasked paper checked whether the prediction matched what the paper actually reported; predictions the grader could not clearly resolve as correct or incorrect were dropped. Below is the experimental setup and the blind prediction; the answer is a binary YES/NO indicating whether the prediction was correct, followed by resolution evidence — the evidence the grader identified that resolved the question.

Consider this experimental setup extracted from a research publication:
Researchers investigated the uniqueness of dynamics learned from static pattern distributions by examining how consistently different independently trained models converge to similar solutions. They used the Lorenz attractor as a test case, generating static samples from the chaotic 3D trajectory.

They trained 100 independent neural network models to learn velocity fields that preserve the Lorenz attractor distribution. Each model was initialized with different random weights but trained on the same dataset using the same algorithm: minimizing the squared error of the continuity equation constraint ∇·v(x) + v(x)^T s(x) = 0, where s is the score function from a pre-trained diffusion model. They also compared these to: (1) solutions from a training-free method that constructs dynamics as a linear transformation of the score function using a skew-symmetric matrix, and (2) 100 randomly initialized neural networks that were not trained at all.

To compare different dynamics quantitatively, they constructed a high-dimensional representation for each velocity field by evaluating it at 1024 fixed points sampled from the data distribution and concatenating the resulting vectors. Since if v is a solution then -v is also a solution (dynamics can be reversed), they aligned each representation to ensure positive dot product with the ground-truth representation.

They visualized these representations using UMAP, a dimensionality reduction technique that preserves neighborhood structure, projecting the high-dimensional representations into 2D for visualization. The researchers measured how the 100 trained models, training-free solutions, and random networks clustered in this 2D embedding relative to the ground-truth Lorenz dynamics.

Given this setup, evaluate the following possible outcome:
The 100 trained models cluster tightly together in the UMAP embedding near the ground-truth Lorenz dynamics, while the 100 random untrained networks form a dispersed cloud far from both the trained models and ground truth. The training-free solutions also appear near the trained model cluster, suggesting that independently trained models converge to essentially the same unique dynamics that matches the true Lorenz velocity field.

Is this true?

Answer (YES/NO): NO